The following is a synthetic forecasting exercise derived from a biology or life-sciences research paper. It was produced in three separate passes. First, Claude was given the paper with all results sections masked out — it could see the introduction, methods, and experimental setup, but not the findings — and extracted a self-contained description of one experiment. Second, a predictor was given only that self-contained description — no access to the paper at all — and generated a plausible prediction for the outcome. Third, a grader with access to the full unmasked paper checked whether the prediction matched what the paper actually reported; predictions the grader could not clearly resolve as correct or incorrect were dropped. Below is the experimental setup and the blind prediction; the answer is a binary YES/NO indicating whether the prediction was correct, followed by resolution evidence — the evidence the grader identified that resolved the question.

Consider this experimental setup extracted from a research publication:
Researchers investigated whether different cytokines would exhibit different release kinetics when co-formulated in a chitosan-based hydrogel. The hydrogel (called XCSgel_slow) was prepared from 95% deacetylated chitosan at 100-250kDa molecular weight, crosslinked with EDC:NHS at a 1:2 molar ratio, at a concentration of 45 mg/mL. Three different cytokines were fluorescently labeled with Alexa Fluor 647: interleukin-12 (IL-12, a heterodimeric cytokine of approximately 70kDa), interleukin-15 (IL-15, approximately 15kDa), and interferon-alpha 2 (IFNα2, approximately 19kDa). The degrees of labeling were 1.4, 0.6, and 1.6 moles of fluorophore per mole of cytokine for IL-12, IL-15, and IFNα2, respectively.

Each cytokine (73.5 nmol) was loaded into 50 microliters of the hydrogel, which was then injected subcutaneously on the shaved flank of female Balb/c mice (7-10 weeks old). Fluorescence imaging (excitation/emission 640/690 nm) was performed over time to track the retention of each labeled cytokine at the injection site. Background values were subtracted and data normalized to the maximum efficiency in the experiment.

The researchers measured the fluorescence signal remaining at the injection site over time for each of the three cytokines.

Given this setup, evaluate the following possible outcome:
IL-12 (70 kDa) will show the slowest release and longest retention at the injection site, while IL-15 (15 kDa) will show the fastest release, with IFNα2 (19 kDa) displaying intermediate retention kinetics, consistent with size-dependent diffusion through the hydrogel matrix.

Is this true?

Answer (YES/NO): NO